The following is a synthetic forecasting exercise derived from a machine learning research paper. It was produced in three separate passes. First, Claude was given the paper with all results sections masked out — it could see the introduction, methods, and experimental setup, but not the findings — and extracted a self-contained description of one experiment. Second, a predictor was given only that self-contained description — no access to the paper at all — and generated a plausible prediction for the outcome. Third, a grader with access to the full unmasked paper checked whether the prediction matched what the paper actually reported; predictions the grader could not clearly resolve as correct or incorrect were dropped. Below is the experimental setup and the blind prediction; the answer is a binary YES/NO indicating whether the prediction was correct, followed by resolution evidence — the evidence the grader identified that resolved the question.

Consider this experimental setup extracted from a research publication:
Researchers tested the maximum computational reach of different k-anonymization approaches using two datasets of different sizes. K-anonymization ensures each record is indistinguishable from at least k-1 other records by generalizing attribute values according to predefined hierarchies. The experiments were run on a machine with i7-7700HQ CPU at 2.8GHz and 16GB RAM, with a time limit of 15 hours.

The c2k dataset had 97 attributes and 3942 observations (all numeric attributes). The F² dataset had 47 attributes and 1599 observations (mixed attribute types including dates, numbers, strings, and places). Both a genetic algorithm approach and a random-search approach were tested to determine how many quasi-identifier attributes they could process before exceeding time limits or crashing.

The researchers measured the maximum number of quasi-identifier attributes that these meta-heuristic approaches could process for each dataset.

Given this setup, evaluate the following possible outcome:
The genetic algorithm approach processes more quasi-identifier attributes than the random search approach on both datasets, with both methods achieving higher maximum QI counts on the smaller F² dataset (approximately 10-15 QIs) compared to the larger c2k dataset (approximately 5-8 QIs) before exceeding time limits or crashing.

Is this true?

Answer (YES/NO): NO